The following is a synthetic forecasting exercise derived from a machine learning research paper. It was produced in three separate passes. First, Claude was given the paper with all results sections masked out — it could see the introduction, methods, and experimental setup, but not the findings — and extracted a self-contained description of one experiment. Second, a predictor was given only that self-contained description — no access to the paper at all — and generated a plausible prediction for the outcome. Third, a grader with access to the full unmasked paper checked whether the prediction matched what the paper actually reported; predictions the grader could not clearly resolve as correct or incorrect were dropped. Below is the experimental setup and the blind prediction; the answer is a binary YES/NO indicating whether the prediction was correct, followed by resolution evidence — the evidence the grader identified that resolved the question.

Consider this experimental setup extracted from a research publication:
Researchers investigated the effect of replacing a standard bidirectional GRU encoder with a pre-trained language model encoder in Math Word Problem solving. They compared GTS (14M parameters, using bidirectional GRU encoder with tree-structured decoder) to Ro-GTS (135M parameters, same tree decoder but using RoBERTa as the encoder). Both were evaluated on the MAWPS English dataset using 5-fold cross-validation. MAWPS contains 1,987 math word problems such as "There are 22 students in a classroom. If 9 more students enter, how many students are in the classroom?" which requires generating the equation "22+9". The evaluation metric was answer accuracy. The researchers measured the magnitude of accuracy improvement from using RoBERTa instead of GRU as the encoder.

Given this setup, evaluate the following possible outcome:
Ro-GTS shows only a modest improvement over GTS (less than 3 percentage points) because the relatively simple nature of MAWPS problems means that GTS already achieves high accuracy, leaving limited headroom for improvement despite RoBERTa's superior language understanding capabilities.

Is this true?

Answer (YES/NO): NO